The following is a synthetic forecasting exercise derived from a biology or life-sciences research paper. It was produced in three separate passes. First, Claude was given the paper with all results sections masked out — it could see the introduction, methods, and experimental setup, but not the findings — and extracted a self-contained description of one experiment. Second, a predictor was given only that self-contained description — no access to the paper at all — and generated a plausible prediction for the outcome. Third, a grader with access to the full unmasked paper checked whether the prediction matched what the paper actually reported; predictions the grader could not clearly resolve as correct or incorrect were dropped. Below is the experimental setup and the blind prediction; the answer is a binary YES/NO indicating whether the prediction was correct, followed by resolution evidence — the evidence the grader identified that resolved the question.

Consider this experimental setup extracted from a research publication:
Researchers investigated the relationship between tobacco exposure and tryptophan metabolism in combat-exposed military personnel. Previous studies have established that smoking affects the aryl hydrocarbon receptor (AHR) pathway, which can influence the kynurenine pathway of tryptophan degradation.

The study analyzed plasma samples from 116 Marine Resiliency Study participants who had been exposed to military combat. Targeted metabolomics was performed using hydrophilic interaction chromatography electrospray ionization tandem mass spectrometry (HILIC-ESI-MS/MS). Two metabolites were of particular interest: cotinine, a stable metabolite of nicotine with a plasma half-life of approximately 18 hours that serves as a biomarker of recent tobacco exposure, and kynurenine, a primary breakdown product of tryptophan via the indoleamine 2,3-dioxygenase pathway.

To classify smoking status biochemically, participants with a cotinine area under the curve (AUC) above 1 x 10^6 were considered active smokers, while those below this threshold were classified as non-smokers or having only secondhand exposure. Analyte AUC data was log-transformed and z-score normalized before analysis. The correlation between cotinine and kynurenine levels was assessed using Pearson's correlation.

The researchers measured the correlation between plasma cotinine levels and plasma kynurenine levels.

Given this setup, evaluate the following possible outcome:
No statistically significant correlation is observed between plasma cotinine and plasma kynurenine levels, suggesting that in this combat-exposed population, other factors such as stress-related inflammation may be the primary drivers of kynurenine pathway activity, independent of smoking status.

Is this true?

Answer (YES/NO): NO